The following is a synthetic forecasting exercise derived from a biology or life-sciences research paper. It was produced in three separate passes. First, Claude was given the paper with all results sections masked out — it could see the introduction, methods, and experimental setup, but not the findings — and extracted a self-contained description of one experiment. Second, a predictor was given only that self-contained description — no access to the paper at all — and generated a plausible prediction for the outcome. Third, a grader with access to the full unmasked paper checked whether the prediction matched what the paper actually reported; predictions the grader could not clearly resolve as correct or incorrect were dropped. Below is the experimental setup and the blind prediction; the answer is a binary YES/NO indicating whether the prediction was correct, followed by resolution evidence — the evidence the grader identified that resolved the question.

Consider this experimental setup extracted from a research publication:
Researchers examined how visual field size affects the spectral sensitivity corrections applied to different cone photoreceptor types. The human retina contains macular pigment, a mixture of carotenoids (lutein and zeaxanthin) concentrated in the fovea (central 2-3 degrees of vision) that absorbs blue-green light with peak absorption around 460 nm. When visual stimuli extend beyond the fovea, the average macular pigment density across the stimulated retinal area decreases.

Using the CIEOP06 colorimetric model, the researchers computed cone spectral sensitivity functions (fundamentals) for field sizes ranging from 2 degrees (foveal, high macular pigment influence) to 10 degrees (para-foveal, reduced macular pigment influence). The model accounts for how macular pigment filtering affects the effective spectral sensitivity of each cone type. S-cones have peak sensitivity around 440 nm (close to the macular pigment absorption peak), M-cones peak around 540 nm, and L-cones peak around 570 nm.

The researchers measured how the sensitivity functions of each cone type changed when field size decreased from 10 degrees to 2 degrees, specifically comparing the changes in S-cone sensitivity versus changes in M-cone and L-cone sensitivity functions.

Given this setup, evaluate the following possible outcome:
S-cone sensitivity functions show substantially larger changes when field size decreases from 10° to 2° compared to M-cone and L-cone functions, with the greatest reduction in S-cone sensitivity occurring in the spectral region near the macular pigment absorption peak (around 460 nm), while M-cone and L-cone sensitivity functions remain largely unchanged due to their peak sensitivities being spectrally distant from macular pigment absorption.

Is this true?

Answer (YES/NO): NO